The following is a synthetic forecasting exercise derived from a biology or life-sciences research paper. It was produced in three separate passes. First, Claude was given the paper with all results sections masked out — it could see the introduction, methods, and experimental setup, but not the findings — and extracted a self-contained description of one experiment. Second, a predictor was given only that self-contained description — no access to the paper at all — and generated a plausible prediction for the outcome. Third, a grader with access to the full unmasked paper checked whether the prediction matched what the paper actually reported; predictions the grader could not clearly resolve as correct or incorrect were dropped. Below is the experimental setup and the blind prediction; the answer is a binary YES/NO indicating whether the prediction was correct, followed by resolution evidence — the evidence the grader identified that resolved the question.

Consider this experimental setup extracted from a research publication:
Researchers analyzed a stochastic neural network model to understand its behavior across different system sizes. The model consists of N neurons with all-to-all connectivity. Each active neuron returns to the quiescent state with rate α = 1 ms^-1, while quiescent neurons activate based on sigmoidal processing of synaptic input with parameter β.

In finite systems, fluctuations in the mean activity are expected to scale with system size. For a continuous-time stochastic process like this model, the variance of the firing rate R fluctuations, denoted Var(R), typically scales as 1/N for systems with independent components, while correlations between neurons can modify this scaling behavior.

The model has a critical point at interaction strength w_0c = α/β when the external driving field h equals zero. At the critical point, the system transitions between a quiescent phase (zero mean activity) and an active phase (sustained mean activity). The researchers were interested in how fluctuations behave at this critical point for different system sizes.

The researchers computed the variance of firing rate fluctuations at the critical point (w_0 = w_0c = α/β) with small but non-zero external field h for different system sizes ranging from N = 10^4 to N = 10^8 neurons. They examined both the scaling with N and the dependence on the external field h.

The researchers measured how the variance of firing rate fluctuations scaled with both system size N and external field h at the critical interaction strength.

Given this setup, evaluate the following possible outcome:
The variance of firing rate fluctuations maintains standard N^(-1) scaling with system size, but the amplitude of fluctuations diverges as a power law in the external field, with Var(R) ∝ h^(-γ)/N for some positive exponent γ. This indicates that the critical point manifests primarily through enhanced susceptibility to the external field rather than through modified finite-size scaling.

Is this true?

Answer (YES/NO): NO